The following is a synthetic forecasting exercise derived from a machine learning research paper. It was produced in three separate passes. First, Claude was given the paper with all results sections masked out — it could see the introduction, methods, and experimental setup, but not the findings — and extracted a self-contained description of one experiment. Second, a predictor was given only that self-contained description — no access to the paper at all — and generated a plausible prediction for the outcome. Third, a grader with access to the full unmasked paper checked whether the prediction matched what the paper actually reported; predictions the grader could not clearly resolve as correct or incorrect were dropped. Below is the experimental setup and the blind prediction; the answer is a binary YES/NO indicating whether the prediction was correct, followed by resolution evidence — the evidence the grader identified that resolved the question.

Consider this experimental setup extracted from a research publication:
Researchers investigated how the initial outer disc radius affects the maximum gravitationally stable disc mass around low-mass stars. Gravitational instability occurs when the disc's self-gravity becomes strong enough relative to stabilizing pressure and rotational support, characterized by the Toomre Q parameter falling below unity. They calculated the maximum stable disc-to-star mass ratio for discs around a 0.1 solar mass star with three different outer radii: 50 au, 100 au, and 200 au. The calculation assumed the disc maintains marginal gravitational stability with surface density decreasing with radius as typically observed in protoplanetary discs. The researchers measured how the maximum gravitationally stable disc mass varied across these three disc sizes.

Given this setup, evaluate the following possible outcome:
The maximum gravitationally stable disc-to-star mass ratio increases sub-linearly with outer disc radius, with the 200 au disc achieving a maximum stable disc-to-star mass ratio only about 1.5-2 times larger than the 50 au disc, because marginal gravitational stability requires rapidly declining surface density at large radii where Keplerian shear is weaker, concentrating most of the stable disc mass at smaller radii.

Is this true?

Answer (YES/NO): YES